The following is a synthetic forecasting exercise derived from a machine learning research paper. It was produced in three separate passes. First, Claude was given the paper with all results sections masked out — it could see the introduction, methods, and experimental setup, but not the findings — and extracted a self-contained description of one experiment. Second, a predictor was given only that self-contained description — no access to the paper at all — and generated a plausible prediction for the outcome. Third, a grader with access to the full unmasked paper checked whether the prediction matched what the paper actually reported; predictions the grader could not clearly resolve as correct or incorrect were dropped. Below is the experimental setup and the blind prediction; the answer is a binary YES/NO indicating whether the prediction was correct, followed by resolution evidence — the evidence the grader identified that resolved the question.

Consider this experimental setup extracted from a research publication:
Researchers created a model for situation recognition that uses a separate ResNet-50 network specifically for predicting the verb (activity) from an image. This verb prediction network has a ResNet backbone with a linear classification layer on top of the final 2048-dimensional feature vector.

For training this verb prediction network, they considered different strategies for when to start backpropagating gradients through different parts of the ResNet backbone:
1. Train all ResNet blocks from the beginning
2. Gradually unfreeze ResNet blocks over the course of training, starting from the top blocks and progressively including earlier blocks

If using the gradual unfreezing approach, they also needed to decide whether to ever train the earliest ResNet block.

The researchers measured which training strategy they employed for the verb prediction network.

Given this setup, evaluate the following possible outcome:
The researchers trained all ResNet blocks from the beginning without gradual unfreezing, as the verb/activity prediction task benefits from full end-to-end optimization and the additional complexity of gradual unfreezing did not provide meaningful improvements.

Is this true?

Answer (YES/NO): NO